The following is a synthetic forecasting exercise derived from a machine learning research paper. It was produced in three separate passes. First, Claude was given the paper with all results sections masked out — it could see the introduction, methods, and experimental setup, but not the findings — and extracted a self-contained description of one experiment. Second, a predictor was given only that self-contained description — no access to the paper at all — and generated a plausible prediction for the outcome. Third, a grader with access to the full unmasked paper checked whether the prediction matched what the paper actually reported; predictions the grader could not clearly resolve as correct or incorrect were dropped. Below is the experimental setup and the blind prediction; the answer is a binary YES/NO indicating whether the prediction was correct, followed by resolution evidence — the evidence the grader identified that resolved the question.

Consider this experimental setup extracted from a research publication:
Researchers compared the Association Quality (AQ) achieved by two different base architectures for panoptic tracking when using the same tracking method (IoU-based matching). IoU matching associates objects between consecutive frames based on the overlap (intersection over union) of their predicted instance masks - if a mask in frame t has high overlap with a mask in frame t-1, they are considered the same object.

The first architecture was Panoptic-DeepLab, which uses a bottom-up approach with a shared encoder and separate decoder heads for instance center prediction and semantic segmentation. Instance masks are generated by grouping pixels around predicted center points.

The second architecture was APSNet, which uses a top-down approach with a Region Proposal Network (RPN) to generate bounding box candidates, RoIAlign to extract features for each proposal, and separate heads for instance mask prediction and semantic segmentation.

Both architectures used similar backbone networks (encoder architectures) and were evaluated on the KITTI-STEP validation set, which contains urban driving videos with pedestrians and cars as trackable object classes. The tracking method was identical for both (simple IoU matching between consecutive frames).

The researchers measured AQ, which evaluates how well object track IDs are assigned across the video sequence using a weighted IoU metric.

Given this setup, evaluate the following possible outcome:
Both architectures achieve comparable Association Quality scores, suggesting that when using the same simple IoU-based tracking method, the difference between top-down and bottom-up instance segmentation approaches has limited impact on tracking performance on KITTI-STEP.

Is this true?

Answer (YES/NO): NO